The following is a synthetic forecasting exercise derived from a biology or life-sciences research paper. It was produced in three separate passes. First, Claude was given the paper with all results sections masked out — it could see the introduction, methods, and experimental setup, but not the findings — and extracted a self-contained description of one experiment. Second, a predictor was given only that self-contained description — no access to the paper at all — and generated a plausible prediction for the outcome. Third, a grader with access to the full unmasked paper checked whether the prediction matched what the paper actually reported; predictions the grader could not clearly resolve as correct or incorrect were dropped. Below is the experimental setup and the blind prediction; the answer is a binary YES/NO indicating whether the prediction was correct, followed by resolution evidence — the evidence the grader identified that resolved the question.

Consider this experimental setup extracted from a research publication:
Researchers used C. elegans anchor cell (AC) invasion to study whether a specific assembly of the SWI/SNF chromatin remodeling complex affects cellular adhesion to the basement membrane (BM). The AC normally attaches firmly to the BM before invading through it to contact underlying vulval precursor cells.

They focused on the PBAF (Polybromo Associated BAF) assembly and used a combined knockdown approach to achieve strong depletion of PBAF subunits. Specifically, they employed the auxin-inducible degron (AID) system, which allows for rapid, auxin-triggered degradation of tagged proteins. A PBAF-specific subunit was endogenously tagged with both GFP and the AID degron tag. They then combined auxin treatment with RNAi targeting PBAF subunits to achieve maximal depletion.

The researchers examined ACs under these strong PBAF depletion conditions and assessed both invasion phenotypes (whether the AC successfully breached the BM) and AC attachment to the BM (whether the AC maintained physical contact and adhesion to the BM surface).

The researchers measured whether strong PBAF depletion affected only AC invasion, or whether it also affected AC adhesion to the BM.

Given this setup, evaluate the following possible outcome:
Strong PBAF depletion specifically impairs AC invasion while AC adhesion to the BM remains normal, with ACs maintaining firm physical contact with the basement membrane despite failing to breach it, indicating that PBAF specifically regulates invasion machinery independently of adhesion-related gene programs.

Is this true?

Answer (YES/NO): NO